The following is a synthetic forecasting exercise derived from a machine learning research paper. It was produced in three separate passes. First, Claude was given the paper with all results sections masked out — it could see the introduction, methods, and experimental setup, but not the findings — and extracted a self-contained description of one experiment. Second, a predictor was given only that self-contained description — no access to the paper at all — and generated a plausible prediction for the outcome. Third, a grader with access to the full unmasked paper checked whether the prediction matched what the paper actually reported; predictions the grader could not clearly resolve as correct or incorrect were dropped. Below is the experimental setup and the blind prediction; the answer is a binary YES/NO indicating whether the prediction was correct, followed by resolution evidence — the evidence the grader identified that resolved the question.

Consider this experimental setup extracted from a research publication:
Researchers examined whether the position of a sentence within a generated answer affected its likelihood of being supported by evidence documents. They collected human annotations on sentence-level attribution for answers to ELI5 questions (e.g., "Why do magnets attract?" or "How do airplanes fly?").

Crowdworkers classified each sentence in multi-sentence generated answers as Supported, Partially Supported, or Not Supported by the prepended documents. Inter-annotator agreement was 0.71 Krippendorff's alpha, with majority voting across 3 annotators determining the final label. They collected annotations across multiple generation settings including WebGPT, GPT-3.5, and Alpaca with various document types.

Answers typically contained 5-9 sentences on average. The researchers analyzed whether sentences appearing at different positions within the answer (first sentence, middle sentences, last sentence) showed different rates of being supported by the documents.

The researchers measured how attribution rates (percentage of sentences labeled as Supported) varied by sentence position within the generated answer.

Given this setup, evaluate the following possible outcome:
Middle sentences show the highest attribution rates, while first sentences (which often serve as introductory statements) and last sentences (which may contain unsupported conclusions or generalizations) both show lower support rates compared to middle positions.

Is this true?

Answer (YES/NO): NO